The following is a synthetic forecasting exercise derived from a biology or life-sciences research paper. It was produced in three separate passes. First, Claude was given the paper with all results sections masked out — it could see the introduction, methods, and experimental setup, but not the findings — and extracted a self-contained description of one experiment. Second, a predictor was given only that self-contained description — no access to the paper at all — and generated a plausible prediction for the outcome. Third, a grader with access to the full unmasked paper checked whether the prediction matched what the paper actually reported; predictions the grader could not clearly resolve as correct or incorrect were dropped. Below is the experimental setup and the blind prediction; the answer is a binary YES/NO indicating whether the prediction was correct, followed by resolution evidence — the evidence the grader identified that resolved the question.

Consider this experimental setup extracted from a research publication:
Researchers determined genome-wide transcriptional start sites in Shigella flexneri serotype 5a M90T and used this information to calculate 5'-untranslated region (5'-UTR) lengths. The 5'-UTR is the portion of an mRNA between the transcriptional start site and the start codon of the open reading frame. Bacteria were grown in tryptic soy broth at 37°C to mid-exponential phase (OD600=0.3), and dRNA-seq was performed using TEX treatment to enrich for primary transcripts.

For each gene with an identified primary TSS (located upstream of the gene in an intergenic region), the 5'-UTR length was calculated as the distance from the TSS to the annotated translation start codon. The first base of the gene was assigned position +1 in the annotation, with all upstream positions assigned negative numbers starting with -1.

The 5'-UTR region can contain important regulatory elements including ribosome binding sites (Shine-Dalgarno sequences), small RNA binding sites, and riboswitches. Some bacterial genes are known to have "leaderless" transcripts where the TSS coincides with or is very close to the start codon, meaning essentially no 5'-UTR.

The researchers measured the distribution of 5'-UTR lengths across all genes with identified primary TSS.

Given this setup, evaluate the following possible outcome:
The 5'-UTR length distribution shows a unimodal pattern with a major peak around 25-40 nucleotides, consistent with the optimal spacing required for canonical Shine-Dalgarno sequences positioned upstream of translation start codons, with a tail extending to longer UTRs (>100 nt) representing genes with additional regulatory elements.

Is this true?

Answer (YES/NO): NO